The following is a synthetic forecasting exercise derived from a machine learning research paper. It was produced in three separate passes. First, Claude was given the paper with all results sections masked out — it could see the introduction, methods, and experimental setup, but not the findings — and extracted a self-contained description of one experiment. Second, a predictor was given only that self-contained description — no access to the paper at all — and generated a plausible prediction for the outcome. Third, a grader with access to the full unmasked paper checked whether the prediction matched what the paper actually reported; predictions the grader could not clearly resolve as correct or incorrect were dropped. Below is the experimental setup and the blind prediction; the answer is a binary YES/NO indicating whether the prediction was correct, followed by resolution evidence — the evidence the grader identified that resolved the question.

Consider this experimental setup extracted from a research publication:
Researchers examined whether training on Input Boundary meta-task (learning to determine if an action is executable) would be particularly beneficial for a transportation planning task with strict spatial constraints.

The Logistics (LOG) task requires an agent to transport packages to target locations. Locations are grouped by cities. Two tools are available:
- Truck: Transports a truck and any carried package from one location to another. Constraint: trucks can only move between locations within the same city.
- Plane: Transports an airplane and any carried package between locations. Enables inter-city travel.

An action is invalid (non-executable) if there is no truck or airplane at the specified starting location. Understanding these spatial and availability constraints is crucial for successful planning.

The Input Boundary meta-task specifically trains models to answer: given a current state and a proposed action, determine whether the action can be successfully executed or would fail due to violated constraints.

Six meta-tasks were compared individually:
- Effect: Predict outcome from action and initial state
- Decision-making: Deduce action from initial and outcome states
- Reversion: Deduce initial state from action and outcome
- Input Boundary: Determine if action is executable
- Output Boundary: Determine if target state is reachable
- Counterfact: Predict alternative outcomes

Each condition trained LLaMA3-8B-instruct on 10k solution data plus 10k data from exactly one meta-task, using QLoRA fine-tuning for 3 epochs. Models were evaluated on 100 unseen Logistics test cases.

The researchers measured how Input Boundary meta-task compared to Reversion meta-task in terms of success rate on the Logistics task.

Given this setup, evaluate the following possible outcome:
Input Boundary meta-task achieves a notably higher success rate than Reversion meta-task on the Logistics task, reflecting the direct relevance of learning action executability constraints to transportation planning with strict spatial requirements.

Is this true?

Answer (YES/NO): NO